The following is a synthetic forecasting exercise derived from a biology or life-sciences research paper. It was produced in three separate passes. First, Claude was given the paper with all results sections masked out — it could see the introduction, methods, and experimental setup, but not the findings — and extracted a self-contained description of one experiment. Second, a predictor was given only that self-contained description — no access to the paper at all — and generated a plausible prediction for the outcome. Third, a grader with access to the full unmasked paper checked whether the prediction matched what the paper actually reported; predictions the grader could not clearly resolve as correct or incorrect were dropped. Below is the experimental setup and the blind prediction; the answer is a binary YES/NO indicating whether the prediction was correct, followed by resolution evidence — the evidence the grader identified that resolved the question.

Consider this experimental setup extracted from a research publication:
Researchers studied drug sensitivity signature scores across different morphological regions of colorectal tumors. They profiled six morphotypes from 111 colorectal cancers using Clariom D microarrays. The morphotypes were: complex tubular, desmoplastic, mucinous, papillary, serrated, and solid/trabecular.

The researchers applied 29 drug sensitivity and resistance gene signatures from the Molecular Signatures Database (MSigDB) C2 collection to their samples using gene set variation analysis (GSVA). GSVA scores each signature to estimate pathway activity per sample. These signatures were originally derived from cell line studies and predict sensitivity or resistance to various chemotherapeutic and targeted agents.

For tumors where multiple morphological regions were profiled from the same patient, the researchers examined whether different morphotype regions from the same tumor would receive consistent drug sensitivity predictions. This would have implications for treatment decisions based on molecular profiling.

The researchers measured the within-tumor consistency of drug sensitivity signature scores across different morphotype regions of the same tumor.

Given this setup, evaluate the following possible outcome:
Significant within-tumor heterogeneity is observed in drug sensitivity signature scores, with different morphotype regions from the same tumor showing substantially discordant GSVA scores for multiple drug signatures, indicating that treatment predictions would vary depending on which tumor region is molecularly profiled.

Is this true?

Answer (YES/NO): YES